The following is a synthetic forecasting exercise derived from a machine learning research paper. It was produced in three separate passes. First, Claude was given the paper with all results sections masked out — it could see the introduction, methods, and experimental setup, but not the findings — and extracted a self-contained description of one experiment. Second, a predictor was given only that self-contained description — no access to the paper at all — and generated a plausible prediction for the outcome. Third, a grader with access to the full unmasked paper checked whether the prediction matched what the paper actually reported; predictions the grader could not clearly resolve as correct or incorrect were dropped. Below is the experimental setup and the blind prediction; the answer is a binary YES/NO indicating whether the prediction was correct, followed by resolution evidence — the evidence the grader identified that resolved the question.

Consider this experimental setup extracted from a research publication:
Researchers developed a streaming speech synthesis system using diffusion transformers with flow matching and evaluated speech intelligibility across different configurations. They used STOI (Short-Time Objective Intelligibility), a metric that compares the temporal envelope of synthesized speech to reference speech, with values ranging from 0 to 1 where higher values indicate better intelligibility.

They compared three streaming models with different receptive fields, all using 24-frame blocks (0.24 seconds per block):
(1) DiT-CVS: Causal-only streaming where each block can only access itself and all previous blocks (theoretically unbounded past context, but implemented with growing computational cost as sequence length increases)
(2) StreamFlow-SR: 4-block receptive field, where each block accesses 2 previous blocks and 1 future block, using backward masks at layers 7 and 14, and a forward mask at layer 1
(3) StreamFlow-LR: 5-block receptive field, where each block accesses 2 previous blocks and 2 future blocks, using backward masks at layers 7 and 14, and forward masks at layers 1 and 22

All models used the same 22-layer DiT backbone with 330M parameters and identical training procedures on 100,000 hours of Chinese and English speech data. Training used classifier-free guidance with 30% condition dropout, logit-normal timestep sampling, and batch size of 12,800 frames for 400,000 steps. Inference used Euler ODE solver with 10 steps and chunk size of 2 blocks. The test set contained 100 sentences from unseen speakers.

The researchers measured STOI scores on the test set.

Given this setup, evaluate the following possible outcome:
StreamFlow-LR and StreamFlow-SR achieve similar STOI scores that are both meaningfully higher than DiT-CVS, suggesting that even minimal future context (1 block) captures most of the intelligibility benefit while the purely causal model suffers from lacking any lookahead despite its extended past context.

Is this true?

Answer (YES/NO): YES